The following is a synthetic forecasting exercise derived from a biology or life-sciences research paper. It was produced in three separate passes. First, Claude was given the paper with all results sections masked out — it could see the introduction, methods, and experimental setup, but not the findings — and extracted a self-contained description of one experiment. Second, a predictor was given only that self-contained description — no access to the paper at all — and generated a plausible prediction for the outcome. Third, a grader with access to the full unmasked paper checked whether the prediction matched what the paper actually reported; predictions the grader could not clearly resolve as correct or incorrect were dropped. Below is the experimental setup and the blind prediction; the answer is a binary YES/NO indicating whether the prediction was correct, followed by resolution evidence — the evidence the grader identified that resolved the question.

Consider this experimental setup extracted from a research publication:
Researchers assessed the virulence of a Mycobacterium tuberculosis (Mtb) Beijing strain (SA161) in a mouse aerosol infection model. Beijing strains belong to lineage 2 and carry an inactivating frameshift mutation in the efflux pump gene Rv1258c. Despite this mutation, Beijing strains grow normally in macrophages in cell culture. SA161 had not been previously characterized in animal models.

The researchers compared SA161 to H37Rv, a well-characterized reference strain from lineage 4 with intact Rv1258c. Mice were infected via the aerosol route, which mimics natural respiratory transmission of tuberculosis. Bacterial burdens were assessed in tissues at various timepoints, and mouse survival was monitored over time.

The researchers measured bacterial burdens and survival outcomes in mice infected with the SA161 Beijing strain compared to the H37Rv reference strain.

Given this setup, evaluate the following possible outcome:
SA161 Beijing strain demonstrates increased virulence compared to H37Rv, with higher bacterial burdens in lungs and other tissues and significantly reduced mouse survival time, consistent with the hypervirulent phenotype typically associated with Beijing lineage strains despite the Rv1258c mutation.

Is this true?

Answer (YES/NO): YES